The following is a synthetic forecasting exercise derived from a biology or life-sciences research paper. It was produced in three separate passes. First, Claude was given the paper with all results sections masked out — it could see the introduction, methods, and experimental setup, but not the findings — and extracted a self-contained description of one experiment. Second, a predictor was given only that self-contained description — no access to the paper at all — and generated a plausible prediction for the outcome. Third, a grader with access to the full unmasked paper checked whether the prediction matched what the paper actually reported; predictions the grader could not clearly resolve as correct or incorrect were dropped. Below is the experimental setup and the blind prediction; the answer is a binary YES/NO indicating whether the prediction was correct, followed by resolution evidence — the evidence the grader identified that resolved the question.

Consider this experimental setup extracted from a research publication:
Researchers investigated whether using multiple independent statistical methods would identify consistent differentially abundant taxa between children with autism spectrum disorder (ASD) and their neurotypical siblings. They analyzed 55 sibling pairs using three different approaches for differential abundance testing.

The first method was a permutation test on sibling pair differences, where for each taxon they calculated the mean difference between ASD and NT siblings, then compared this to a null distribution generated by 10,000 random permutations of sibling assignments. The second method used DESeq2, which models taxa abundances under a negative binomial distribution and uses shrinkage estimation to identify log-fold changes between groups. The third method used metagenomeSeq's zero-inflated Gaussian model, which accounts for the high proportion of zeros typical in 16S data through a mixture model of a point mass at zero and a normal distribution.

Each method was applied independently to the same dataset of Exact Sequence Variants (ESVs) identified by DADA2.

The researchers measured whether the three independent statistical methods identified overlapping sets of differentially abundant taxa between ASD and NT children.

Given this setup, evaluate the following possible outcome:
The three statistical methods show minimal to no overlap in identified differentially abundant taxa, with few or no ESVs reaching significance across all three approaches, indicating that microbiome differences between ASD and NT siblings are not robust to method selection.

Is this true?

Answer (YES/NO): NO